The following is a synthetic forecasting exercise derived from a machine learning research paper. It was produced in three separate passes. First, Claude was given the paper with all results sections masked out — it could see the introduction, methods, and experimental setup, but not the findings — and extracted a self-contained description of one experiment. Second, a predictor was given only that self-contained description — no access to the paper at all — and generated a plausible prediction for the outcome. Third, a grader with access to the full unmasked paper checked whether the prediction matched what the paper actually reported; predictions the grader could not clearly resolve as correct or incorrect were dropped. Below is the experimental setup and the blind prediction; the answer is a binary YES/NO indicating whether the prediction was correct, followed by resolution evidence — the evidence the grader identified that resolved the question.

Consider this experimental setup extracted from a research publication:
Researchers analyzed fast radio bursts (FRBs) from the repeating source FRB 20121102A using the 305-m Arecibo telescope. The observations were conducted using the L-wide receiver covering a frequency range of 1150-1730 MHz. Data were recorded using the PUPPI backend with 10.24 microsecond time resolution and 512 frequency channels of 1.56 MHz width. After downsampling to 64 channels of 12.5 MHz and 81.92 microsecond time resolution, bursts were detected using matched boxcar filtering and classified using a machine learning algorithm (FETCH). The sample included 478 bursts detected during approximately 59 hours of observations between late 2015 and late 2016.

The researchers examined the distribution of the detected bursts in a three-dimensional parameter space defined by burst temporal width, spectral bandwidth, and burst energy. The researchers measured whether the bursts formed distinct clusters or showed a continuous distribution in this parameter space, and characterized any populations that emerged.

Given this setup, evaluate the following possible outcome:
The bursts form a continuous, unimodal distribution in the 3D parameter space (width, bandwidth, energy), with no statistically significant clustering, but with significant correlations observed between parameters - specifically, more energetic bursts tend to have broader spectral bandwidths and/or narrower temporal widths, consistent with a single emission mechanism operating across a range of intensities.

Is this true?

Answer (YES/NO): NO